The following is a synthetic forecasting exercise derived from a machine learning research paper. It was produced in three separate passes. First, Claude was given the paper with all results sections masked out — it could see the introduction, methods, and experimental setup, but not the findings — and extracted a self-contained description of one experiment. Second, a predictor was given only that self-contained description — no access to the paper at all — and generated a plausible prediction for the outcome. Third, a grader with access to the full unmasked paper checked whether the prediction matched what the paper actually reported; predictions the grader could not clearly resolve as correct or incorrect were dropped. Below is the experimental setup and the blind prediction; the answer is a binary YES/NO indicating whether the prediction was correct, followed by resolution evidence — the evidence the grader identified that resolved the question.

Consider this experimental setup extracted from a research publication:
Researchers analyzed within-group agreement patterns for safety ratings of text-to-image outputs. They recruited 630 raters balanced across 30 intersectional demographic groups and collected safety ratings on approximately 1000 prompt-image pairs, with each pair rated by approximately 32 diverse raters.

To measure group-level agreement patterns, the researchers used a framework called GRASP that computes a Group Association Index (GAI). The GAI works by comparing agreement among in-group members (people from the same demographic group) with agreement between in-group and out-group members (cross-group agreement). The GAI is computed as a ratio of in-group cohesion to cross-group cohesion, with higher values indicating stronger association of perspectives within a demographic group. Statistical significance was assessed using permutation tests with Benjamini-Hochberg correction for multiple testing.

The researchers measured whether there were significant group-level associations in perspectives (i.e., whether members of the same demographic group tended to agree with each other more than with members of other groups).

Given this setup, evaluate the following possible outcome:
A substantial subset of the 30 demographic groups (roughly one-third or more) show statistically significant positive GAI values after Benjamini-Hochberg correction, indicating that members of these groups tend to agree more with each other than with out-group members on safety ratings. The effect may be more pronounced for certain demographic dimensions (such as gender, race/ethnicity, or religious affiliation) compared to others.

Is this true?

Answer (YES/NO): NO